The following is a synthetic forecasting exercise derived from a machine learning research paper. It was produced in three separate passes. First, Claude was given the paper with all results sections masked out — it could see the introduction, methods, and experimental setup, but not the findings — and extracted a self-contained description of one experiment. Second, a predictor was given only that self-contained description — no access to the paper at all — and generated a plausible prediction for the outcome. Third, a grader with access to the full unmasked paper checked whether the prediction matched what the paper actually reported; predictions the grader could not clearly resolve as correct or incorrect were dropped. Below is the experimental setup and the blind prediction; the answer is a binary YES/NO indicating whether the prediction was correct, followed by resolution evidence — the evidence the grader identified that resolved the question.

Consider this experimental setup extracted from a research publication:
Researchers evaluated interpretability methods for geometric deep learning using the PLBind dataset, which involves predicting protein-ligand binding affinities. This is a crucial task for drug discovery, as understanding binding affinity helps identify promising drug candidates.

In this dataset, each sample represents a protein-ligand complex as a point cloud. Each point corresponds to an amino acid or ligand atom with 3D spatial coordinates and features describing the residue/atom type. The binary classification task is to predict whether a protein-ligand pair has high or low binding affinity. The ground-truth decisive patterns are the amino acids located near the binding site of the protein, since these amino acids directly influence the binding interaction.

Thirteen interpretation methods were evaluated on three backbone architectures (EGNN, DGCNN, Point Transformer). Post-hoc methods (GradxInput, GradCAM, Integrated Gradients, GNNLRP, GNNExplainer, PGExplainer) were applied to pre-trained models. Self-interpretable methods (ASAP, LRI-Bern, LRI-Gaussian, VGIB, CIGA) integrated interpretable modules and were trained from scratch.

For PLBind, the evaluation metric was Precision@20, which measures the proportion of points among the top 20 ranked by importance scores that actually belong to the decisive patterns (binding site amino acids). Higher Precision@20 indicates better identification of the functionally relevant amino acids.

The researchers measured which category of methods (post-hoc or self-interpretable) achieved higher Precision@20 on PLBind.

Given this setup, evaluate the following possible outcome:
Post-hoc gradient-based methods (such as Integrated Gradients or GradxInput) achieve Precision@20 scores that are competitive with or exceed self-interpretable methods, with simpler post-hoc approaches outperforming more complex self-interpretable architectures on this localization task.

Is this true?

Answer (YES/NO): NO